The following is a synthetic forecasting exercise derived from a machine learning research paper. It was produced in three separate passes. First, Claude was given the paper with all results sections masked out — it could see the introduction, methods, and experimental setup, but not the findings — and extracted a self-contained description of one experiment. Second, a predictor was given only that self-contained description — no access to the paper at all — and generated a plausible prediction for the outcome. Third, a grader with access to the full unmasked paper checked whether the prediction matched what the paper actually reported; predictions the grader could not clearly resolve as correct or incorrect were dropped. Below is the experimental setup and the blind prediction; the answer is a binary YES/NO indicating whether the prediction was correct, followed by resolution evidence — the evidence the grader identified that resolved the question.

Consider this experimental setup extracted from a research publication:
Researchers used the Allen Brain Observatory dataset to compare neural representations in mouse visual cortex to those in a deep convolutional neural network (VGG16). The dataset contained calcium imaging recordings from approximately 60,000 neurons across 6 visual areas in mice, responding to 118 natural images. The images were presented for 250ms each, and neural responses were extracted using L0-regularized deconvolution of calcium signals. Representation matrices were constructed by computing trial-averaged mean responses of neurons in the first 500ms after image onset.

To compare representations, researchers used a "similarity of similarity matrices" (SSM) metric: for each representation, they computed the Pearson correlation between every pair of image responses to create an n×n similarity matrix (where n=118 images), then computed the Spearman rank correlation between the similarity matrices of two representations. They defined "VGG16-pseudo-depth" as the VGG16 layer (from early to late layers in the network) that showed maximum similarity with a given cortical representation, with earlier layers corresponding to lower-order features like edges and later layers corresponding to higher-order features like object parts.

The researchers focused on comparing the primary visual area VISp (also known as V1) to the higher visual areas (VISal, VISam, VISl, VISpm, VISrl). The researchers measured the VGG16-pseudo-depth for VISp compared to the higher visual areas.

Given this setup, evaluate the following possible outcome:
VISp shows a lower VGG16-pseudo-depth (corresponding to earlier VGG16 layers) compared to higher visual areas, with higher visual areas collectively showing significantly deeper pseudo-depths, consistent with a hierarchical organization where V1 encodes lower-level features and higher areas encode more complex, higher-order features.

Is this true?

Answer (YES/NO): NO